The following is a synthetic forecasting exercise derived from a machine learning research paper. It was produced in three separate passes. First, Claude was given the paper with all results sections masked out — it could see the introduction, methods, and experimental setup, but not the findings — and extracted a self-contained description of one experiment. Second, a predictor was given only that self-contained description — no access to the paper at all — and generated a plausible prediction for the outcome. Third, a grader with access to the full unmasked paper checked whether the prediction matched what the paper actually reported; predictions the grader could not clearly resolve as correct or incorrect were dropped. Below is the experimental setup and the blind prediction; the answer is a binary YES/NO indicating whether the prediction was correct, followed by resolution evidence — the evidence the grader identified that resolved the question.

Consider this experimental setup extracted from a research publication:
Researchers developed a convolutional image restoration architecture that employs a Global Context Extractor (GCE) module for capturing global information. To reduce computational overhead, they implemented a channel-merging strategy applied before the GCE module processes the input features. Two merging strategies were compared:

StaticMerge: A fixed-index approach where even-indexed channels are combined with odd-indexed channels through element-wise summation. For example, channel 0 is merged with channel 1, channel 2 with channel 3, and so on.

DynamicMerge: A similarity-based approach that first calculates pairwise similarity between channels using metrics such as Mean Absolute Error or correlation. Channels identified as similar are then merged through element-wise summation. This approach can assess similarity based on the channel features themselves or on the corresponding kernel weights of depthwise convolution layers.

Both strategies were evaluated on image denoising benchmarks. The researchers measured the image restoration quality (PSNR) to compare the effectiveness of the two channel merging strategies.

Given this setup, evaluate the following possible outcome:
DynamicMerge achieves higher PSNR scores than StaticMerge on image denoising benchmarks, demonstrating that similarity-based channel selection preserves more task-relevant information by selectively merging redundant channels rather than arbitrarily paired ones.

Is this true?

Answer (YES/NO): NO